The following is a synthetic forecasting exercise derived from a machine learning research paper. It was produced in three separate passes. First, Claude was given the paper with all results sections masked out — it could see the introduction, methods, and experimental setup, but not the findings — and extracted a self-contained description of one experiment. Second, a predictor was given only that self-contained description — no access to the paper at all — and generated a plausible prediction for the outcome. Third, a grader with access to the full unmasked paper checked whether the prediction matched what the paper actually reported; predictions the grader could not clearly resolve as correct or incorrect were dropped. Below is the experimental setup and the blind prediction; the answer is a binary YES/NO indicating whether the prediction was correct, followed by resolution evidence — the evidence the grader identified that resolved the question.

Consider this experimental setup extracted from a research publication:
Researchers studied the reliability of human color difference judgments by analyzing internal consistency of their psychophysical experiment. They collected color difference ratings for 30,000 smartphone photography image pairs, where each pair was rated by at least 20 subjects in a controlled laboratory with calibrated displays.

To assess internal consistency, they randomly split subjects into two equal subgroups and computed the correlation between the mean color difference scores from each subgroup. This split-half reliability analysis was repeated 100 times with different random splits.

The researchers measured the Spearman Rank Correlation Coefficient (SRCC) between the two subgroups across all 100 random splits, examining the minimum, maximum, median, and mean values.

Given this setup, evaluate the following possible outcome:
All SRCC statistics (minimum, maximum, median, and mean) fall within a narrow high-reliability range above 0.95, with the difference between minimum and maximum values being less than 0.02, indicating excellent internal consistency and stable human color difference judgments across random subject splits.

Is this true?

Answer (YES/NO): NO